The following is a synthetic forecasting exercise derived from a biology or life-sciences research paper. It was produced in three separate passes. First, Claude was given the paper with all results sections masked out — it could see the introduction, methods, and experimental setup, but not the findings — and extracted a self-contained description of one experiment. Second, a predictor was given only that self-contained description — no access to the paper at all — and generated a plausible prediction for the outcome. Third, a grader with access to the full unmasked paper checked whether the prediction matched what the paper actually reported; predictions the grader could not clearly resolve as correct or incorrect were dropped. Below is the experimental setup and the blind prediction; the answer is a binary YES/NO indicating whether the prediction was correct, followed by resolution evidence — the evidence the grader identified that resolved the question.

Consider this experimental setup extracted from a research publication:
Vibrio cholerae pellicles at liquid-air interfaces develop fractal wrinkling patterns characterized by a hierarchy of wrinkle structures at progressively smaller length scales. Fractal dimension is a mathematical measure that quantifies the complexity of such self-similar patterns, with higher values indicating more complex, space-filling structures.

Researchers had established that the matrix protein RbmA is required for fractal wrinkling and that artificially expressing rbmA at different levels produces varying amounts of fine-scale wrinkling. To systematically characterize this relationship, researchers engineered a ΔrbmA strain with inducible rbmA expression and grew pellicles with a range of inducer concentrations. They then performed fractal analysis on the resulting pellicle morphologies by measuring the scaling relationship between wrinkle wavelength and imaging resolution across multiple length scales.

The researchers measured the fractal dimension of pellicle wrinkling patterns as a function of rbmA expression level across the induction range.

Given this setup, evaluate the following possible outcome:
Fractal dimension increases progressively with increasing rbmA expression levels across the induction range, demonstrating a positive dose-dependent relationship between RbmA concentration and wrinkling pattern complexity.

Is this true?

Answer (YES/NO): NO